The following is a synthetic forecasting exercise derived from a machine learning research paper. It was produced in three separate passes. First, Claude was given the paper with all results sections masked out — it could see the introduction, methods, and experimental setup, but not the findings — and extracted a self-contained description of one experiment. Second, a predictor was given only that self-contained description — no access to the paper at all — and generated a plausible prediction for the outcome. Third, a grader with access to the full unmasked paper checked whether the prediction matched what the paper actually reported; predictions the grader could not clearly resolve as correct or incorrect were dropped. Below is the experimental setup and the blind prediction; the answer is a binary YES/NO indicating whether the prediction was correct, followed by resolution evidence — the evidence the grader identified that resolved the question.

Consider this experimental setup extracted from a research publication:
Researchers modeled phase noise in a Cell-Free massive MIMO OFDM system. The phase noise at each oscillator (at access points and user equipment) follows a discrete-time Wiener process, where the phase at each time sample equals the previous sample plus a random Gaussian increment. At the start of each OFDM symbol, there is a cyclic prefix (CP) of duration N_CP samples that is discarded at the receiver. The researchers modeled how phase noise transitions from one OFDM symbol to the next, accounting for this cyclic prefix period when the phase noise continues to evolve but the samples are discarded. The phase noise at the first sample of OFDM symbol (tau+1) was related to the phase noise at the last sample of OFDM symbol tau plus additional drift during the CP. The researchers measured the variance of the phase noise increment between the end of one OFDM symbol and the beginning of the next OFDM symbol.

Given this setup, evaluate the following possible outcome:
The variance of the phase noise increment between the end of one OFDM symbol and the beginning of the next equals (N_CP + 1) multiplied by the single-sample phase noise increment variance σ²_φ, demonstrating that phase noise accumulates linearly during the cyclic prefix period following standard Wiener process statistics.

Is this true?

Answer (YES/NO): NO